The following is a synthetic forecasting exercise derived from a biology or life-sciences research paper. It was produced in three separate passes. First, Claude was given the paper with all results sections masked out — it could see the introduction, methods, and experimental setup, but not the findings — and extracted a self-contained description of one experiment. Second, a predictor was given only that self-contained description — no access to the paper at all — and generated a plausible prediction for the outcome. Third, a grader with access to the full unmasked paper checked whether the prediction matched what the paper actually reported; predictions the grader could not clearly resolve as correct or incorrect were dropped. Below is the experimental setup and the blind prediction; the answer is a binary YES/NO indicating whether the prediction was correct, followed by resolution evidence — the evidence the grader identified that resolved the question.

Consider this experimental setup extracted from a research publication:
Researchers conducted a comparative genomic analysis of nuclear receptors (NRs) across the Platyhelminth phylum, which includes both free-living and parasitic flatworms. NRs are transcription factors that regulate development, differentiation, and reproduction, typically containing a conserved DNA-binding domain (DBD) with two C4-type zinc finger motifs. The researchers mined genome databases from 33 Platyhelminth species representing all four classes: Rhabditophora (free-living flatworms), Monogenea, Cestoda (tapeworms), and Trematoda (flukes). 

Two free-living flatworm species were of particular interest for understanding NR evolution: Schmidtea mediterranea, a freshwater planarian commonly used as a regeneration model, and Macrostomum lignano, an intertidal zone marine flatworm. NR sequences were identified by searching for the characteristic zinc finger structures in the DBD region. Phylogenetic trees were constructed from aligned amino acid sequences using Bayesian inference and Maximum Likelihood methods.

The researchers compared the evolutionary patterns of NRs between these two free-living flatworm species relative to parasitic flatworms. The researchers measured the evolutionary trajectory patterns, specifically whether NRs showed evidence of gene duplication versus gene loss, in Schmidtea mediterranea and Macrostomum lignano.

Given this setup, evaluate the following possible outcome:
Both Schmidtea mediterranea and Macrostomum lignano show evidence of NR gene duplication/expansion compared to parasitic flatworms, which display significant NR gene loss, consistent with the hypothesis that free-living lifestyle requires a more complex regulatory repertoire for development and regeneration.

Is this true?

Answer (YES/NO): NO